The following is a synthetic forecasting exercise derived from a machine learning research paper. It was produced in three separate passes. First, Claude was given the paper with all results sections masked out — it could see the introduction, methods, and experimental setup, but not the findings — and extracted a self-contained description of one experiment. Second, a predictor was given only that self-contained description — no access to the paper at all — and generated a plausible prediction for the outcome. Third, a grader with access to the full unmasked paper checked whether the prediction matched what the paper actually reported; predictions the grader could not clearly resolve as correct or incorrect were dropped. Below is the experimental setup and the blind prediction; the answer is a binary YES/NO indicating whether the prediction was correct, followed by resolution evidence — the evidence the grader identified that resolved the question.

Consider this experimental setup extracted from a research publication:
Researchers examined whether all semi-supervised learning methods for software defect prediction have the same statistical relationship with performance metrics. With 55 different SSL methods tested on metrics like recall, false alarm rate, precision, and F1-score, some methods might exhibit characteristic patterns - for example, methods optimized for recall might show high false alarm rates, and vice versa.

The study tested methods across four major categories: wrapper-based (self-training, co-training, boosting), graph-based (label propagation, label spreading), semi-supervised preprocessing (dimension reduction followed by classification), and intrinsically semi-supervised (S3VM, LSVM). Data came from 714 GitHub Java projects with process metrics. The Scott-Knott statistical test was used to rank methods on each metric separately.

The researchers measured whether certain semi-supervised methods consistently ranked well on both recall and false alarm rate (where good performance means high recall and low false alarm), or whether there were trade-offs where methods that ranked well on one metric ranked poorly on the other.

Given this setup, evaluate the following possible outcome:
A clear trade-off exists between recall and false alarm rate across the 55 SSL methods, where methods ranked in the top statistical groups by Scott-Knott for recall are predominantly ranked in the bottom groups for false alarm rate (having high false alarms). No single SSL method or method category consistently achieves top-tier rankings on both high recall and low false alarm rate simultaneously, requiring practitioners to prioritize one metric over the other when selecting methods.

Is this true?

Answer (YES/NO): NO